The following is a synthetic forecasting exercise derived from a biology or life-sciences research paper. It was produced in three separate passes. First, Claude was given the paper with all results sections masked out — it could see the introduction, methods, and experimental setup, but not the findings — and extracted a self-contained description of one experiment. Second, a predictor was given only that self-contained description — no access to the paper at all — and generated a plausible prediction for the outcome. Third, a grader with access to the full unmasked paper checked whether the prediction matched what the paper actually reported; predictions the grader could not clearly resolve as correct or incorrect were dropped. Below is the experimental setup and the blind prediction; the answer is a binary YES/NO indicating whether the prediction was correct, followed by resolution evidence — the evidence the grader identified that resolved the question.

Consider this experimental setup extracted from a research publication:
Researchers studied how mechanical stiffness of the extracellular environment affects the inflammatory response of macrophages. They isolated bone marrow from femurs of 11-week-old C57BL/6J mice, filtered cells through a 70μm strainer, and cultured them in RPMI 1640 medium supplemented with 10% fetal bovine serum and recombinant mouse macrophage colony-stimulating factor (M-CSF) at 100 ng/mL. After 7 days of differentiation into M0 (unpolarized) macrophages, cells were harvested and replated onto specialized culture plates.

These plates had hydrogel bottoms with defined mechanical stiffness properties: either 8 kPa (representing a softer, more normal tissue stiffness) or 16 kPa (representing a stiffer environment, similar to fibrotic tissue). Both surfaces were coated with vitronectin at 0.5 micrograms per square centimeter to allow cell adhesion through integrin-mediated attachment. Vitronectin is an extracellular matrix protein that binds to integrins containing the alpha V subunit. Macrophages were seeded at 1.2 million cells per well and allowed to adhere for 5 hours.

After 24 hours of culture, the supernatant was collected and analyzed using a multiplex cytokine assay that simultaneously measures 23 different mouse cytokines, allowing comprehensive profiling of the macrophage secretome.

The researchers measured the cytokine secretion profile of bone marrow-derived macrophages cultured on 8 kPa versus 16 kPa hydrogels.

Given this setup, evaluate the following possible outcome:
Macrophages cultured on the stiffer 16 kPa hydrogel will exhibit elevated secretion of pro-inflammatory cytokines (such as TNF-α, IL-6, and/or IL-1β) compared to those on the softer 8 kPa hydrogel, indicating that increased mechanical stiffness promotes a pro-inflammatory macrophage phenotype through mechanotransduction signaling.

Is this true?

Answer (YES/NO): YES